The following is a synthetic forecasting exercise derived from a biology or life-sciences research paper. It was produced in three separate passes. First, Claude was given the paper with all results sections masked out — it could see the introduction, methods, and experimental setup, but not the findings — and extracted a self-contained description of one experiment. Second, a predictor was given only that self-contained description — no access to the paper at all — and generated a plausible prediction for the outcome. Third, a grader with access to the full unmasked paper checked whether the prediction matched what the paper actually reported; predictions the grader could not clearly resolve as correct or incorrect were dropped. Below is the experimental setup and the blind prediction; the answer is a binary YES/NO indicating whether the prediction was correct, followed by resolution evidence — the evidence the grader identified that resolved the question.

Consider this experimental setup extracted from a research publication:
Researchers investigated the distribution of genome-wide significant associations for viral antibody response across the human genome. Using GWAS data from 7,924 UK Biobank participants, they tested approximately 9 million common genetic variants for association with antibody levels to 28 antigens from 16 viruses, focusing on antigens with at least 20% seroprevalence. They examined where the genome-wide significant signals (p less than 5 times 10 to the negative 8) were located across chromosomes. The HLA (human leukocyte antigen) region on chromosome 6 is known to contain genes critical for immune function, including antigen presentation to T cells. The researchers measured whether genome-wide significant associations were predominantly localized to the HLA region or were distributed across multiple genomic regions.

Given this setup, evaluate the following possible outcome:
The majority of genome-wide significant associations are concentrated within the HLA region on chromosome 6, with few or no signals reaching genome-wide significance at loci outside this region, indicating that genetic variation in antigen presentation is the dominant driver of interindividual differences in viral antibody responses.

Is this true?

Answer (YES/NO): YES